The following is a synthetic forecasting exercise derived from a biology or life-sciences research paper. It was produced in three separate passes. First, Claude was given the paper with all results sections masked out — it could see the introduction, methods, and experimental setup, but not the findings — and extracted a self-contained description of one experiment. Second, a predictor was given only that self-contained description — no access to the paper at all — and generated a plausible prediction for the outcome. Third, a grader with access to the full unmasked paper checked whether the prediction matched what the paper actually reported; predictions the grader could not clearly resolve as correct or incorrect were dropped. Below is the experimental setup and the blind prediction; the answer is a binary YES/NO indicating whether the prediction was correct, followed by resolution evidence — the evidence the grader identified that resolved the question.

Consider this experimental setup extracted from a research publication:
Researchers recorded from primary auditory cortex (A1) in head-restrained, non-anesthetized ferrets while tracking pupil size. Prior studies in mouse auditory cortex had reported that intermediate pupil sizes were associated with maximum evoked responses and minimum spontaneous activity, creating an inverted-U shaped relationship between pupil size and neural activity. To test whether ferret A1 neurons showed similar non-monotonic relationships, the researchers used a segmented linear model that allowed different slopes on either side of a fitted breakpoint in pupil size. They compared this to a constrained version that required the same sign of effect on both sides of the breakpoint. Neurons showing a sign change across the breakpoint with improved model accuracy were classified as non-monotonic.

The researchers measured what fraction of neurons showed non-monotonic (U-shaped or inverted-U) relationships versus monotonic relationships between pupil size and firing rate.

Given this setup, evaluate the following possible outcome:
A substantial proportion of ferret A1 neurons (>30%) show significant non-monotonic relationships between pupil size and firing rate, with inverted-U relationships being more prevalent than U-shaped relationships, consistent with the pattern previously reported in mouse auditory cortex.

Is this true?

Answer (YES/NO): NO